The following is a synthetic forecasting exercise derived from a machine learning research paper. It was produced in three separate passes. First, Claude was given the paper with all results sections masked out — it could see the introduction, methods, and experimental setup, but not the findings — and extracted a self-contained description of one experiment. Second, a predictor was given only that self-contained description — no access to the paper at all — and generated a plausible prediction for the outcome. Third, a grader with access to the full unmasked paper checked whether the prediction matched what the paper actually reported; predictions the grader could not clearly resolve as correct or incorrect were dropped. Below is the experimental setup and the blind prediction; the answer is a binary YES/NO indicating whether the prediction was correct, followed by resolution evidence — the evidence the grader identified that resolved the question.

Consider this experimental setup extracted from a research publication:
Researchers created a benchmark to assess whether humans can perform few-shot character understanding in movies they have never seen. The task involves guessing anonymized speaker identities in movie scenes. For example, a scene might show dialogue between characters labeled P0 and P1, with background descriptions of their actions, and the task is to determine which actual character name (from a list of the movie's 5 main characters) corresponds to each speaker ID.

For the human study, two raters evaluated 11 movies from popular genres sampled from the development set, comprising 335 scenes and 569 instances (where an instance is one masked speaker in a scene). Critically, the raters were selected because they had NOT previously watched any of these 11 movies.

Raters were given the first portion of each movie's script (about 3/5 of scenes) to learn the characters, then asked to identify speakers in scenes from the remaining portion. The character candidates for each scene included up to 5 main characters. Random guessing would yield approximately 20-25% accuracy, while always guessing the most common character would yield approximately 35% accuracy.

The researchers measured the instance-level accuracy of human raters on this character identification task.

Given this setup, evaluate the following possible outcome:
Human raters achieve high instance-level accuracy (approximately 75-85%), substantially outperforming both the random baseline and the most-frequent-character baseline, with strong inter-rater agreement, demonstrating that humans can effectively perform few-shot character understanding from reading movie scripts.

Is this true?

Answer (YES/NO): NO